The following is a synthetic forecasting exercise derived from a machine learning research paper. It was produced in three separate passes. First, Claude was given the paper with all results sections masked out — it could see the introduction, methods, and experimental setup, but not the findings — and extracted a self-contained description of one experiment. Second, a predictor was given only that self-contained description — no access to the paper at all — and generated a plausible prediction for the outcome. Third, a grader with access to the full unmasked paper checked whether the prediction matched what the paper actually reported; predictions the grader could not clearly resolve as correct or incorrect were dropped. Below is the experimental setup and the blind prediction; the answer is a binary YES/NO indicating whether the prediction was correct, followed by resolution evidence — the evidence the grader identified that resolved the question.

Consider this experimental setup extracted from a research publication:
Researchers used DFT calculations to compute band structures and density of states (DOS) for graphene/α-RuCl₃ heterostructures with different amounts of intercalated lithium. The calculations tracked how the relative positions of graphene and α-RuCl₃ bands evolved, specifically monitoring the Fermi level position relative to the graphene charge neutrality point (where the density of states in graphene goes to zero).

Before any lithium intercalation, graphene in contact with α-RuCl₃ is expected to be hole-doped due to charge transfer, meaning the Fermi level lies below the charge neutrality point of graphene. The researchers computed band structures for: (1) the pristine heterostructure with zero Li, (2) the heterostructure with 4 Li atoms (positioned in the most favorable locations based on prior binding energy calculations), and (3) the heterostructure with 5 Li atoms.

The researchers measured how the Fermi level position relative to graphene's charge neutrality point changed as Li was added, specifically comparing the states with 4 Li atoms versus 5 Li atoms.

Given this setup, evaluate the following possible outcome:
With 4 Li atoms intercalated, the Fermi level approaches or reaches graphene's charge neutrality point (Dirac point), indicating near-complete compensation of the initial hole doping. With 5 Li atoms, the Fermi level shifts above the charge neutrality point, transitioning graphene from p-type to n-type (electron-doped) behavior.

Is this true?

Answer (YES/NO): NO